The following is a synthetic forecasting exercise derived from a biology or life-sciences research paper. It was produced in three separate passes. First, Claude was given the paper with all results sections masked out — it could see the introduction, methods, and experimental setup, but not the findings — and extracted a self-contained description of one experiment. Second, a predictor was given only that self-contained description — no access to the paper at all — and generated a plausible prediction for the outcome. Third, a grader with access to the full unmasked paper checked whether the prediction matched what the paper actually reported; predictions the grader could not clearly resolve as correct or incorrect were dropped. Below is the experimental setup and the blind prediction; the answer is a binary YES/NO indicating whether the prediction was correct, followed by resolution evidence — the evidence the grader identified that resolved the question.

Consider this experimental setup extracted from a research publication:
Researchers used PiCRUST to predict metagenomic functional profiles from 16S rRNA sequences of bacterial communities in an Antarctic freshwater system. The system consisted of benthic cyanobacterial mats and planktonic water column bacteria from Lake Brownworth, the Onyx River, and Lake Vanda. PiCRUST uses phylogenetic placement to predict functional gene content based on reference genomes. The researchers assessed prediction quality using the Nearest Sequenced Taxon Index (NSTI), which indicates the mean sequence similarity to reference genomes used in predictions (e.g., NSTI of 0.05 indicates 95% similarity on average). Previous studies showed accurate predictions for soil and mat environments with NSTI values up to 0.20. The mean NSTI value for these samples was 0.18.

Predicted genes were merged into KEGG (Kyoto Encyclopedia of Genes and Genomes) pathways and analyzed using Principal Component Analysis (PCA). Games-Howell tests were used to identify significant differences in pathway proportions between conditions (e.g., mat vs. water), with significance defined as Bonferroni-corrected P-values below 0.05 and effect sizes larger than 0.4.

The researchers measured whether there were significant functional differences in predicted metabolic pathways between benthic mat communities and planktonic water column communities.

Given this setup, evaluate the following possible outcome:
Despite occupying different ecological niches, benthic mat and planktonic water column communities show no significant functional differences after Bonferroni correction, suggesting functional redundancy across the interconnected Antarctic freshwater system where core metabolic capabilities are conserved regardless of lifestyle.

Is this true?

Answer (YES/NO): NO